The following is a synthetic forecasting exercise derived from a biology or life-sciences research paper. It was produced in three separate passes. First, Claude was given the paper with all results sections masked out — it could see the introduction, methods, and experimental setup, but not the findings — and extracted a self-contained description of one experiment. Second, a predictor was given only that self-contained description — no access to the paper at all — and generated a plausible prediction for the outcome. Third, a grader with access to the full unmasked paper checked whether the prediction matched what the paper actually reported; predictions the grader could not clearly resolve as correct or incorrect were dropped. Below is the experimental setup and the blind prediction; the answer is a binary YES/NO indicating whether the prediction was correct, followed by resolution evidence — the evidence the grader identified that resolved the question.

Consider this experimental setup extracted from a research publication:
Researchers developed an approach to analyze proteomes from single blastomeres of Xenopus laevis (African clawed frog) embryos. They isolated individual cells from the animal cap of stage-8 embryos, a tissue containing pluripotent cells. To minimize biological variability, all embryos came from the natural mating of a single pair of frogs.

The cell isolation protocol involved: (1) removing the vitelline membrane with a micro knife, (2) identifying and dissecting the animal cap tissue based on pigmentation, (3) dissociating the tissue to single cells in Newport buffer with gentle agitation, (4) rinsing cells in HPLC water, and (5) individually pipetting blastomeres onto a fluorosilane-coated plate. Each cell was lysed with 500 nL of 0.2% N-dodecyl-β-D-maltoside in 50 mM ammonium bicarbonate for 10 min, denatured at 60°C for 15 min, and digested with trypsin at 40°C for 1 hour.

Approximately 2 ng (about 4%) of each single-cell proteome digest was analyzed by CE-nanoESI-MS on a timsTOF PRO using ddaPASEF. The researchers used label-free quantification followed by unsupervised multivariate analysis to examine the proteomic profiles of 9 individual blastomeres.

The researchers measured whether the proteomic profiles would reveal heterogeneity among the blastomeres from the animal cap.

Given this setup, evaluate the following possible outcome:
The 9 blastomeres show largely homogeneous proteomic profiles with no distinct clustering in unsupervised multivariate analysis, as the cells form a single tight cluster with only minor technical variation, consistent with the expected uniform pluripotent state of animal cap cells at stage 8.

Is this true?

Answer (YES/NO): NO